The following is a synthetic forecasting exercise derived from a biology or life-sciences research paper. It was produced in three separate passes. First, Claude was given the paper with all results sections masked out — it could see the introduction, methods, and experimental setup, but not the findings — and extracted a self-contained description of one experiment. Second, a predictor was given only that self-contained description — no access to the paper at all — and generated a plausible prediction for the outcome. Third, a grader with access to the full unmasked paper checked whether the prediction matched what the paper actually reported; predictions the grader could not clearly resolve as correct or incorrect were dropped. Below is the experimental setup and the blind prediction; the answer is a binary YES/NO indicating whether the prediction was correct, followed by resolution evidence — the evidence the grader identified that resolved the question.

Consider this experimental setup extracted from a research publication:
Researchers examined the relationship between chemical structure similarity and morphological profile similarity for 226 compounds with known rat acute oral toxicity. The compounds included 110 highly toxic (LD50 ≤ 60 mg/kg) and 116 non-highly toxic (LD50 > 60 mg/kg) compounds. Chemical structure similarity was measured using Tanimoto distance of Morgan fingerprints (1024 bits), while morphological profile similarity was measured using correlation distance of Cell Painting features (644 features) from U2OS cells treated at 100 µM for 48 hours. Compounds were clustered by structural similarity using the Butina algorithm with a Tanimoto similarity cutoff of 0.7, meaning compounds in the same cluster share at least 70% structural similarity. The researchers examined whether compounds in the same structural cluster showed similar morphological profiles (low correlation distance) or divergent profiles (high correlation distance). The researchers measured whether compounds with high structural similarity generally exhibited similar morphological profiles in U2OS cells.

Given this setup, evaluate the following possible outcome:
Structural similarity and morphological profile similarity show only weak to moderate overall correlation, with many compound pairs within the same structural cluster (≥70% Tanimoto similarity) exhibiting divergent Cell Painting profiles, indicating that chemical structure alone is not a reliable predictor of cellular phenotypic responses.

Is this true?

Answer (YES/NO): YES